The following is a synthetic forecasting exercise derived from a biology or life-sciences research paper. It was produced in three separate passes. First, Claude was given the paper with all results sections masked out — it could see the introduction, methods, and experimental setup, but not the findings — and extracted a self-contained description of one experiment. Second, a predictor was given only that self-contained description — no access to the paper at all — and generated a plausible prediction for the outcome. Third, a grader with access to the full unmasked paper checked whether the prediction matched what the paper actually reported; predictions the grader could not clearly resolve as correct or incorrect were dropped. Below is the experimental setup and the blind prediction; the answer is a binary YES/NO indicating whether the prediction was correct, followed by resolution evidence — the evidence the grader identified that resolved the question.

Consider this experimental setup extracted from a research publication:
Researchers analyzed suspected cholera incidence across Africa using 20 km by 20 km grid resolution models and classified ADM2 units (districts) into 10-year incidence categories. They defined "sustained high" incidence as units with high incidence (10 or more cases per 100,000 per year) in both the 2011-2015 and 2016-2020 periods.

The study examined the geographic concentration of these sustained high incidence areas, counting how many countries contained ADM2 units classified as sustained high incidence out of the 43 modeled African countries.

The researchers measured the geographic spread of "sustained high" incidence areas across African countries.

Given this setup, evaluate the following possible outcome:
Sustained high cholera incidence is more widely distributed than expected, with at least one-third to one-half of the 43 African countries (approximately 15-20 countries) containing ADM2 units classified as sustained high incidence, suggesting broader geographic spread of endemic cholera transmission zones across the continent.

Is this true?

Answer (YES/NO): YES